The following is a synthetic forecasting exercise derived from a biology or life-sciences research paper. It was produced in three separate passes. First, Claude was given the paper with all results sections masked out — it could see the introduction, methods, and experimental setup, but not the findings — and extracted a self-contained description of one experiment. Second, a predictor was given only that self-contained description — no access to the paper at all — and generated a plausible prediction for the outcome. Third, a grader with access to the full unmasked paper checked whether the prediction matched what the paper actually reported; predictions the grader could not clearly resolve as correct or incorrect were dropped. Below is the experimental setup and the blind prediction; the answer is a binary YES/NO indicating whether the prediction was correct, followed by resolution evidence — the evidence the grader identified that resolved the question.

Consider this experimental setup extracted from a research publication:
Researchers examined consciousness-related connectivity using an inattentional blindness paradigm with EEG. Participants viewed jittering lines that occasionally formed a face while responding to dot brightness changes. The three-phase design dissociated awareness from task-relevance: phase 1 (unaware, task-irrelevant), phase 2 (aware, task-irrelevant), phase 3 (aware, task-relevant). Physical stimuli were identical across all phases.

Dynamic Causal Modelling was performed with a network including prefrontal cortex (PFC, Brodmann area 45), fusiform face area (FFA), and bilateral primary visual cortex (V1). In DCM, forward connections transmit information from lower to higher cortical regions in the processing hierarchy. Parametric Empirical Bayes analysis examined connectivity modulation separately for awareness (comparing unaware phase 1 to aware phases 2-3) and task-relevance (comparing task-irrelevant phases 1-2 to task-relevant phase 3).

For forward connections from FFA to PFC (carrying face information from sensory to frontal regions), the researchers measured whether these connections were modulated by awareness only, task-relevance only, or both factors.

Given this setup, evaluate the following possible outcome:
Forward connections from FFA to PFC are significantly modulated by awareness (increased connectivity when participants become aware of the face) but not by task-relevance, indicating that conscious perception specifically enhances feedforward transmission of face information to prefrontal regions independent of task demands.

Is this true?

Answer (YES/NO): NO